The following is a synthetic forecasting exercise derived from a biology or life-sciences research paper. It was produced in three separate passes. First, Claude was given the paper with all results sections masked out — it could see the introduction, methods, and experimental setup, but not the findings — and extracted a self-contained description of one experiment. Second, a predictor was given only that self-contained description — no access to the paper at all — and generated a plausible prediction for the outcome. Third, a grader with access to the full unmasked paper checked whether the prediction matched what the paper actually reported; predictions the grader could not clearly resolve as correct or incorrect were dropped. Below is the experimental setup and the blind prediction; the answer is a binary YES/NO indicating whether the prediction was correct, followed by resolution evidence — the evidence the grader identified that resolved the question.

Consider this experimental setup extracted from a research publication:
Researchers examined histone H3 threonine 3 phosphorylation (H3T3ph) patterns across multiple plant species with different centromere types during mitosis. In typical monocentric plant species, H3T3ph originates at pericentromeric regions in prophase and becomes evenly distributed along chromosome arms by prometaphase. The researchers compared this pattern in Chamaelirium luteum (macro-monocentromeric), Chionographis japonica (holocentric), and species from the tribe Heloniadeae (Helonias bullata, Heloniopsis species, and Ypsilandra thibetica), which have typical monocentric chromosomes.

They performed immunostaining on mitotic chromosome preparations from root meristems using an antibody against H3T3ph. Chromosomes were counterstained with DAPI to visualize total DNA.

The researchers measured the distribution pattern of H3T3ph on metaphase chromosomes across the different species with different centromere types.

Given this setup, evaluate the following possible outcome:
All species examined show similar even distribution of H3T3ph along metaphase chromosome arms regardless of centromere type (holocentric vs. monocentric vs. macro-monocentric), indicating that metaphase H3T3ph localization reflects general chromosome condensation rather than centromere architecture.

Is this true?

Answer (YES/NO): NO